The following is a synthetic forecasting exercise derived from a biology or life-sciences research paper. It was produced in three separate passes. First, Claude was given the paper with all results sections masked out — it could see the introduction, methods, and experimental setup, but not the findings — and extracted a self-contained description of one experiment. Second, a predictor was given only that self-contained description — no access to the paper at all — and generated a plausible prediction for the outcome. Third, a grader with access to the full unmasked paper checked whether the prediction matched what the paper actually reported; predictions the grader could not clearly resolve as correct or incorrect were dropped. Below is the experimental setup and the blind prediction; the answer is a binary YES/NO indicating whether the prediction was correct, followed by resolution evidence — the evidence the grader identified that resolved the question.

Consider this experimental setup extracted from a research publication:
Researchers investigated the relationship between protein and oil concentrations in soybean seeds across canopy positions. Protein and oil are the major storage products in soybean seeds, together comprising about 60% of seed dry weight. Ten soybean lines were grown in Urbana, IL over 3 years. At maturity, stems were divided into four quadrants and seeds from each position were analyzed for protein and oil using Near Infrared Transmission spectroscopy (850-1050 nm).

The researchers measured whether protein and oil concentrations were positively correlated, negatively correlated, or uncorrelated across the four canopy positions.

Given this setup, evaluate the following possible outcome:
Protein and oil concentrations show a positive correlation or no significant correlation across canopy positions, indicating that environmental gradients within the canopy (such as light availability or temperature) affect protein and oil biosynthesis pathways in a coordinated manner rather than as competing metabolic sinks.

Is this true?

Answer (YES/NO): NO